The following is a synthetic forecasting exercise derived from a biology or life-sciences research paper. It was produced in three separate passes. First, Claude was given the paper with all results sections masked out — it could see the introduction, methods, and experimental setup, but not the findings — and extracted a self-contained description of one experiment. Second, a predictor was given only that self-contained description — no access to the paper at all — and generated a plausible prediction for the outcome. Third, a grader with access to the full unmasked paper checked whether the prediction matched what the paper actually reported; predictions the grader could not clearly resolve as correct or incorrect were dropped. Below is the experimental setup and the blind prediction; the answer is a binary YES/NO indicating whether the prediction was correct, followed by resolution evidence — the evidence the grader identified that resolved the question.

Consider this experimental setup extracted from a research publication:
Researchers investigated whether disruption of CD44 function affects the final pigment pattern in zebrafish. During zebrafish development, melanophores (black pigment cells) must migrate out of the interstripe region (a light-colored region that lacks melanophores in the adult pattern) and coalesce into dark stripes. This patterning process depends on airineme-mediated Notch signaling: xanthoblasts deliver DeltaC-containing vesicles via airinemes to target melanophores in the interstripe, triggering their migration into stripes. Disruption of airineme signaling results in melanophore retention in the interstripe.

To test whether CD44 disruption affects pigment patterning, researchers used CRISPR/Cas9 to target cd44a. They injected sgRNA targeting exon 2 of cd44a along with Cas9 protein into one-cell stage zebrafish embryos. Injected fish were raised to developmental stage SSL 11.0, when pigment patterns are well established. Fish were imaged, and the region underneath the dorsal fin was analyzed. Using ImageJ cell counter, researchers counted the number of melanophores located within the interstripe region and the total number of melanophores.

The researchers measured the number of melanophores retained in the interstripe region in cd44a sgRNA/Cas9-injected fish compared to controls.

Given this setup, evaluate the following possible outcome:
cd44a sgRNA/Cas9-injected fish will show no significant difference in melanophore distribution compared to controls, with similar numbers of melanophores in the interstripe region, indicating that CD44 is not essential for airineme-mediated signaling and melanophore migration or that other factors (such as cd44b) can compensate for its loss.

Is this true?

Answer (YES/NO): NO